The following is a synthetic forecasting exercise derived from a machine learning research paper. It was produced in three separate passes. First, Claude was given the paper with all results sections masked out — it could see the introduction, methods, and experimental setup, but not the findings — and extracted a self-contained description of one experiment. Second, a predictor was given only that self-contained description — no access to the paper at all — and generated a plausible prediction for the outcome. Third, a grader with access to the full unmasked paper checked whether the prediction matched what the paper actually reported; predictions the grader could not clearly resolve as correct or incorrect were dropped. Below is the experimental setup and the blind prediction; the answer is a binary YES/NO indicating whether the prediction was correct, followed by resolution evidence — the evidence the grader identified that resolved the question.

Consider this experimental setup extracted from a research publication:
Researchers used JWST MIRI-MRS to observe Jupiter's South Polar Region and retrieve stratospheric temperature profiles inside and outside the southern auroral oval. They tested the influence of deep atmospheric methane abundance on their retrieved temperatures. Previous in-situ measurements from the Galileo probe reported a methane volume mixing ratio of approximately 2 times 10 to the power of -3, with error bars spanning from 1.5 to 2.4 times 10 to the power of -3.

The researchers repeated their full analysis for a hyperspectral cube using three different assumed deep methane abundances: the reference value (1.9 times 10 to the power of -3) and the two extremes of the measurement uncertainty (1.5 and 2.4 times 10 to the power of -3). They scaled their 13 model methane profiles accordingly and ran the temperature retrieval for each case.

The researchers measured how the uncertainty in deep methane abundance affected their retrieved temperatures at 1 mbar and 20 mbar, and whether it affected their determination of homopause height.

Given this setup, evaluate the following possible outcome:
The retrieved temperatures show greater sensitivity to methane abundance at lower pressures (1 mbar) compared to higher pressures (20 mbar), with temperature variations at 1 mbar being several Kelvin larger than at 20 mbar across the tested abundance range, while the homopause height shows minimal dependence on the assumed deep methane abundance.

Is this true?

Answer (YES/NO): NO